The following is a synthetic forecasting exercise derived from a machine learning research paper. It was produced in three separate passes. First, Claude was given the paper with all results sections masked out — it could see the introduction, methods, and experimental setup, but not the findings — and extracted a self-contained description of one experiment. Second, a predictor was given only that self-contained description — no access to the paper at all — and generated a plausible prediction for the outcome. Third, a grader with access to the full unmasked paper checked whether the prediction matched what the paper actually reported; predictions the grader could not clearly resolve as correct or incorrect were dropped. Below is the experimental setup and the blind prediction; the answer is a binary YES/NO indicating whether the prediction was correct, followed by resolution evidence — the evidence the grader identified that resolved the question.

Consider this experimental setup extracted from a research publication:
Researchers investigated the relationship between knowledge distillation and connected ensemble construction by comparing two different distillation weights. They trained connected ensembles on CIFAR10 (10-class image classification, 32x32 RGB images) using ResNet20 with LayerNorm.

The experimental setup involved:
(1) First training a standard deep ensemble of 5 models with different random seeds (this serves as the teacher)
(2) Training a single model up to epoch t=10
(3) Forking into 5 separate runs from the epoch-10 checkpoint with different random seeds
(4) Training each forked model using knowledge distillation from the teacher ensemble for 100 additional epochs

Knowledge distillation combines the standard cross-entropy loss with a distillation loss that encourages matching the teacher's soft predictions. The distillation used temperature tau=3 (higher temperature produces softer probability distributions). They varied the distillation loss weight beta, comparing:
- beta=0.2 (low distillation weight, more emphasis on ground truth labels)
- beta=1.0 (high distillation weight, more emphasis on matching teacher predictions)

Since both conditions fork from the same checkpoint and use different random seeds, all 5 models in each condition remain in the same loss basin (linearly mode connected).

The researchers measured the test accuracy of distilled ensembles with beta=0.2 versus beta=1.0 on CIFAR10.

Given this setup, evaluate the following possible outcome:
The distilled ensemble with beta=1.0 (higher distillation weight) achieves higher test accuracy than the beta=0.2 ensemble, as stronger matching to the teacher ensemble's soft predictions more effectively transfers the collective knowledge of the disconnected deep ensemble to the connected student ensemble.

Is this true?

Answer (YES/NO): NO